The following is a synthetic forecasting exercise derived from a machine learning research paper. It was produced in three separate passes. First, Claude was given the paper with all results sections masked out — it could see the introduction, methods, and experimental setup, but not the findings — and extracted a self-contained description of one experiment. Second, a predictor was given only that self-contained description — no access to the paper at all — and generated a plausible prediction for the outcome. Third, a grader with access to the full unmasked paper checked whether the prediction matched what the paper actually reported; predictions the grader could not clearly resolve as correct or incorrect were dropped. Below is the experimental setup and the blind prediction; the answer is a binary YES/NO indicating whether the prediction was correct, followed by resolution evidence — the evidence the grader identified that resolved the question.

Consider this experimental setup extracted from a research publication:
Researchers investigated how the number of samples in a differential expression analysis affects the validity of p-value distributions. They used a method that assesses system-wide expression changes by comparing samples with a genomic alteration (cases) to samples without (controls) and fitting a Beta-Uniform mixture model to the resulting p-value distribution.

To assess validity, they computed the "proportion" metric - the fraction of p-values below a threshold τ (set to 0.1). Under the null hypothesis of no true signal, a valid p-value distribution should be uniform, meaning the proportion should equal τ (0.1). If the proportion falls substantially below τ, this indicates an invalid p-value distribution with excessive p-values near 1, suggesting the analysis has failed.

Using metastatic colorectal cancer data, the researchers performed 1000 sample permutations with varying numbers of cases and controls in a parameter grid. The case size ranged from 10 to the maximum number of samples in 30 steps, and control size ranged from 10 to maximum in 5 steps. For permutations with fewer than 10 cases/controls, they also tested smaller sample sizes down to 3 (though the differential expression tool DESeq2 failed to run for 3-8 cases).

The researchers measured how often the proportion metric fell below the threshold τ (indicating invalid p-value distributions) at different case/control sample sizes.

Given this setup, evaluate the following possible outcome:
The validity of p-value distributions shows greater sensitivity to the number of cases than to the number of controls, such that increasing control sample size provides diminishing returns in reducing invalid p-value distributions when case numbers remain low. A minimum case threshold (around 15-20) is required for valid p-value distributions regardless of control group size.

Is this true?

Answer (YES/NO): NO